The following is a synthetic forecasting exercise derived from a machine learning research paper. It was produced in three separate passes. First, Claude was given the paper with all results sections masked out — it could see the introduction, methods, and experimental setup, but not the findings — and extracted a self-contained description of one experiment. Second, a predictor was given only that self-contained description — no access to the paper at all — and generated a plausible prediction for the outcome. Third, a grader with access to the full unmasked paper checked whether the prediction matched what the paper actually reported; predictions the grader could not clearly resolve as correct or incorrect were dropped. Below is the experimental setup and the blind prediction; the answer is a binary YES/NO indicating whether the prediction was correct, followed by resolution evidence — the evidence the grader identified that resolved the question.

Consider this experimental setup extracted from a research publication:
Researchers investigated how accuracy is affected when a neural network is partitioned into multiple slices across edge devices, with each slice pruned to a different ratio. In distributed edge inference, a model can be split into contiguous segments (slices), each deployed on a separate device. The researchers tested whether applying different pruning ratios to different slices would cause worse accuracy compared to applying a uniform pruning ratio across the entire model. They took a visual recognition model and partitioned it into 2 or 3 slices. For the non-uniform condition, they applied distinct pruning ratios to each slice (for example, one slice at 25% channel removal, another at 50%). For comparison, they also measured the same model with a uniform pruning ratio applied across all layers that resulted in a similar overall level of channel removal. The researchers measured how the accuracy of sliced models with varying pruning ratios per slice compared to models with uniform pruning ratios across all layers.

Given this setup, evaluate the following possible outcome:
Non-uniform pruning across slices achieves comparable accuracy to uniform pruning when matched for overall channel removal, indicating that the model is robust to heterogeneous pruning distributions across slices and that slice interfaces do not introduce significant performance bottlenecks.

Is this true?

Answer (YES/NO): YES